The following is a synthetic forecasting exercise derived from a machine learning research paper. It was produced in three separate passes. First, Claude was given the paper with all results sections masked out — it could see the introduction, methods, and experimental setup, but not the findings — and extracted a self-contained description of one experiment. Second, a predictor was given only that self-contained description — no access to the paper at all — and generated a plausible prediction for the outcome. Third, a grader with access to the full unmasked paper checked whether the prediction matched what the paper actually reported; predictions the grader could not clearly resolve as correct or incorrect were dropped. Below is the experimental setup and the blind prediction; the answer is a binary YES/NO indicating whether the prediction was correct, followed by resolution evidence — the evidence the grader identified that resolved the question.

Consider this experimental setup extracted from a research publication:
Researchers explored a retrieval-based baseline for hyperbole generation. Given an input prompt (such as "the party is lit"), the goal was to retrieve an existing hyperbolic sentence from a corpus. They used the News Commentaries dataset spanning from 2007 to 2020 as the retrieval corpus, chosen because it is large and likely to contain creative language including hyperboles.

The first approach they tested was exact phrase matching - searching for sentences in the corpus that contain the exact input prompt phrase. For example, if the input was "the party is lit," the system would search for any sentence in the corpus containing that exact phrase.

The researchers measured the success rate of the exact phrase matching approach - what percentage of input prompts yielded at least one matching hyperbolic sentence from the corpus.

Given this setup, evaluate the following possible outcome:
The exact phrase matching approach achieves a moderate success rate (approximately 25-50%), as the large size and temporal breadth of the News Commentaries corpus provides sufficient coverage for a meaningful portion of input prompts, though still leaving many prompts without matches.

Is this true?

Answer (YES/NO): NO